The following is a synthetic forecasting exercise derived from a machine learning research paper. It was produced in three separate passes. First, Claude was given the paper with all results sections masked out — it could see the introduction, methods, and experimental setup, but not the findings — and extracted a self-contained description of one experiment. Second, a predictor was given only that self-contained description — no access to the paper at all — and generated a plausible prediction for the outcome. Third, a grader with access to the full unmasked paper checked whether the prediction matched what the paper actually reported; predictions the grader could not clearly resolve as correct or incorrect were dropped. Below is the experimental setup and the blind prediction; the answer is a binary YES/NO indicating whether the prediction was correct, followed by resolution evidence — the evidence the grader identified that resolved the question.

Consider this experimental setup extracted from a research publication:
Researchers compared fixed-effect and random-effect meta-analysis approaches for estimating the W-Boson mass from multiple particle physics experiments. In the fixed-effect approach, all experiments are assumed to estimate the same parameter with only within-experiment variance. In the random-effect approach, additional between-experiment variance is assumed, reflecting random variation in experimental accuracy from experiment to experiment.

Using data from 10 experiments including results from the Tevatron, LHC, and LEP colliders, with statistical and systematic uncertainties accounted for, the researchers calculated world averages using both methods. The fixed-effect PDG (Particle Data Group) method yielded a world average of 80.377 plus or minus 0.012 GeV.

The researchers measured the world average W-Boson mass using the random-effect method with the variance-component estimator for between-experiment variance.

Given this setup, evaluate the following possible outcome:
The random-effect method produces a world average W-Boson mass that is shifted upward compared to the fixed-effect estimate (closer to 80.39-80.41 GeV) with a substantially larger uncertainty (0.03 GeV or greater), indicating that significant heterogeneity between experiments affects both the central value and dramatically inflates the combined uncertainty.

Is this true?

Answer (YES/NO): NO